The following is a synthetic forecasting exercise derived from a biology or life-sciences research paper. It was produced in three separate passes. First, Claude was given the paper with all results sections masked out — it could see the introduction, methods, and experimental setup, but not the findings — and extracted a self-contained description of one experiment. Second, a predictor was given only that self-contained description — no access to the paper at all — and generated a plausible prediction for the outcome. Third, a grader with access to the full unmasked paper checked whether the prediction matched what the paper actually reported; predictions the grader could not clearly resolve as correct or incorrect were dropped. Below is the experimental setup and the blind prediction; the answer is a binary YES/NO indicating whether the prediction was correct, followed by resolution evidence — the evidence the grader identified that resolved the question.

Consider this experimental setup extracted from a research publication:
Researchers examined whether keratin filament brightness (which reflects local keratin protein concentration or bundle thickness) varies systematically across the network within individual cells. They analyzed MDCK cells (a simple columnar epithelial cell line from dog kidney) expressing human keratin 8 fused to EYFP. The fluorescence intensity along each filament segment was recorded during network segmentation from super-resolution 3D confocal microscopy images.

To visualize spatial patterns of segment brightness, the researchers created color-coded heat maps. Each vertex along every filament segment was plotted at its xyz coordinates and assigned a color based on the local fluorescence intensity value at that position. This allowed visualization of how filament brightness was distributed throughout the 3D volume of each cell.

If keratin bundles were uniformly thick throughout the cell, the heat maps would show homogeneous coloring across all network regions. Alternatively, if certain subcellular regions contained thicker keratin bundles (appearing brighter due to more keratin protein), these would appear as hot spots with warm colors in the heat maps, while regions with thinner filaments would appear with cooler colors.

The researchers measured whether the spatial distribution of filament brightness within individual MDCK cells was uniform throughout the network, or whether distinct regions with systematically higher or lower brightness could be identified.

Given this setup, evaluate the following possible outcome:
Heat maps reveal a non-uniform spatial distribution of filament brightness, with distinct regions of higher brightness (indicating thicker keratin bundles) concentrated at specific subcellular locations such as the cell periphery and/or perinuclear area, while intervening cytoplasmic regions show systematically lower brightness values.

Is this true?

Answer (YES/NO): NO